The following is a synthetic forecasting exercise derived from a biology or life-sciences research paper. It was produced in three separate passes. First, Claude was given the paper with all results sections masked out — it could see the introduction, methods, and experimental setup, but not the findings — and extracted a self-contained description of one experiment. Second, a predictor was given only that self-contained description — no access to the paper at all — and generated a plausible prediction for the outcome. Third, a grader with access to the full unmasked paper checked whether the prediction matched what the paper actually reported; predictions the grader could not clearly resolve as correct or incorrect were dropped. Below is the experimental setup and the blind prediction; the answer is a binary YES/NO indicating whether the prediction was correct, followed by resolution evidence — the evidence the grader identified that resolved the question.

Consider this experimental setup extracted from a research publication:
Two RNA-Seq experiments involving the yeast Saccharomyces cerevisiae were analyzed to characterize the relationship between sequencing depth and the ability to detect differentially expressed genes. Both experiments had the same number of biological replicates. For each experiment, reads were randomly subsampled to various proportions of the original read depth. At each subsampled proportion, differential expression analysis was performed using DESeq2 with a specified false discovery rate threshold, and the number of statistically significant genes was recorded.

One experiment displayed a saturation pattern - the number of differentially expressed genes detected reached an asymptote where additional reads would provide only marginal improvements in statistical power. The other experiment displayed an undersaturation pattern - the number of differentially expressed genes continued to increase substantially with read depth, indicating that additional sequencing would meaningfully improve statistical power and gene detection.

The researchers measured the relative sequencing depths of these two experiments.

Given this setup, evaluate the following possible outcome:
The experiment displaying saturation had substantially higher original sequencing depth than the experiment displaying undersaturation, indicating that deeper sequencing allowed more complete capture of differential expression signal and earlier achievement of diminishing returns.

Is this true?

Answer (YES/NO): NO